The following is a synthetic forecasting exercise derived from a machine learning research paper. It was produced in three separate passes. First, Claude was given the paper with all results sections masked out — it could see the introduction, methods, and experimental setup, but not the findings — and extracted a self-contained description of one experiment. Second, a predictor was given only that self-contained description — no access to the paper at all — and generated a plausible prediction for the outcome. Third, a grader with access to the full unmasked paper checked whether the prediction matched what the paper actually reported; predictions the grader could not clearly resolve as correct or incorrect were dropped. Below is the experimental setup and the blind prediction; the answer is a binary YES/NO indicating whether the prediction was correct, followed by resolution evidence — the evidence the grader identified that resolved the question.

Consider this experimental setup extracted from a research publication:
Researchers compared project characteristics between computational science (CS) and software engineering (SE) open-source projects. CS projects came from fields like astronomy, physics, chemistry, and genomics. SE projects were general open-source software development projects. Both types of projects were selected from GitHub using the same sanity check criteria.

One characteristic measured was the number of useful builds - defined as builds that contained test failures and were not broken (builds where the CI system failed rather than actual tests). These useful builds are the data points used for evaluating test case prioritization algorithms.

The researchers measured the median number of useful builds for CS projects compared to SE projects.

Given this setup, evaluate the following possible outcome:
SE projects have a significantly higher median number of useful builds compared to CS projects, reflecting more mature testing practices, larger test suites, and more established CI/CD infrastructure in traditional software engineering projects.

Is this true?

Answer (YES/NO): NO